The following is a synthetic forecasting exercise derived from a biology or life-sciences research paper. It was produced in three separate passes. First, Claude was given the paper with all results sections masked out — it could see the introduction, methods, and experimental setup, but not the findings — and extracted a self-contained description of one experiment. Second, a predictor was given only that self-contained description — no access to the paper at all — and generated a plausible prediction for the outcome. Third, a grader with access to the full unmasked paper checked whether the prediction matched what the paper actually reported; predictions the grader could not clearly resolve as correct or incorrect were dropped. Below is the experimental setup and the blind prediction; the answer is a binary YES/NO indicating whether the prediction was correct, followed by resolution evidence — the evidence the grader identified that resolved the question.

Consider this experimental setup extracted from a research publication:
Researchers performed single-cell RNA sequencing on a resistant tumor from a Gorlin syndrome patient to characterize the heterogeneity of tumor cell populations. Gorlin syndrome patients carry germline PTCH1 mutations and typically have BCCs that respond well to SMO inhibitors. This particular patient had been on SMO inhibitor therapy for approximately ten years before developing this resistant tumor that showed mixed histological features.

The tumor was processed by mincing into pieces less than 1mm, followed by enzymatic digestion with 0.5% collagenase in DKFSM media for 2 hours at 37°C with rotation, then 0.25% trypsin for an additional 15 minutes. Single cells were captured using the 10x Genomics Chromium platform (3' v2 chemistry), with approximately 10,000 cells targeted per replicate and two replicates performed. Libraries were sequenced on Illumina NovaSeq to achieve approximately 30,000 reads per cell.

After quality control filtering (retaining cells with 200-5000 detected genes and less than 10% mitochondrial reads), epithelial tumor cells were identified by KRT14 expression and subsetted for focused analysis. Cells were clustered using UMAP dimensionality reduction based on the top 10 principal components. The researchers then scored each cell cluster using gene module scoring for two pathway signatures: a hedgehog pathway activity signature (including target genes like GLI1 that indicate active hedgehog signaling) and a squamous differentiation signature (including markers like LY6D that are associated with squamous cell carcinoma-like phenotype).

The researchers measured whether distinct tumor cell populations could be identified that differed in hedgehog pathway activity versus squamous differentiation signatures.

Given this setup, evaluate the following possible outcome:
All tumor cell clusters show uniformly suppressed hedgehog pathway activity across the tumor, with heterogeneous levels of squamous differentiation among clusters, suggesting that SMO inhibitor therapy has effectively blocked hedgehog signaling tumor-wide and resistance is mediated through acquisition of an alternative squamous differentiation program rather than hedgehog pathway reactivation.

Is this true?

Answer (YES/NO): NO